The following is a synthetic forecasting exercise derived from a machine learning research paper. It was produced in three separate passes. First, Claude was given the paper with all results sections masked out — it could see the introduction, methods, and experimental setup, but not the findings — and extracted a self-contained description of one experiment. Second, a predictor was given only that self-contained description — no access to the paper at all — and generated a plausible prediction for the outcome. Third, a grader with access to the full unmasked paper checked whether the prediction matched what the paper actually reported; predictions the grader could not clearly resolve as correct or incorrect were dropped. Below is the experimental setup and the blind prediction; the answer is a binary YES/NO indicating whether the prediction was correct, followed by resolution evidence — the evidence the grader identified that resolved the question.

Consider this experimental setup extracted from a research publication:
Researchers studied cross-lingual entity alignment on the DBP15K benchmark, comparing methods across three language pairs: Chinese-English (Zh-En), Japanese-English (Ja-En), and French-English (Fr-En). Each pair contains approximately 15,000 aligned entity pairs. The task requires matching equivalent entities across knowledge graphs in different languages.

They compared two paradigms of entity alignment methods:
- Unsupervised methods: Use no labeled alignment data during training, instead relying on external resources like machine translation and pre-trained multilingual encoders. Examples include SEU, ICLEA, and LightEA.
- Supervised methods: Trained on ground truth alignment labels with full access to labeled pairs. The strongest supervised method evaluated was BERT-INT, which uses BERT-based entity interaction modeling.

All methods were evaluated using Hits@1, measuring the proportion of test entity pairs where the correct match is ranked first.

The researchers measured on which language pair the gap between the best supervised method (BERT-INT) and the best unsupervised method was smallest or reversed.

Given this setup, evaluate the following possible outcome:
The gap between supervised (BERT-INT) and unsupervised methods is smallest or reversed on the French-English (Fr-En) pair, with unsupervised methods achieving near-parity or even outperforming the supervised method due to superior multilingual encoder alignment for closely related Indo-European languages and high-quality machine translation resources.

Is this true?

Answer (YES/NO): NO